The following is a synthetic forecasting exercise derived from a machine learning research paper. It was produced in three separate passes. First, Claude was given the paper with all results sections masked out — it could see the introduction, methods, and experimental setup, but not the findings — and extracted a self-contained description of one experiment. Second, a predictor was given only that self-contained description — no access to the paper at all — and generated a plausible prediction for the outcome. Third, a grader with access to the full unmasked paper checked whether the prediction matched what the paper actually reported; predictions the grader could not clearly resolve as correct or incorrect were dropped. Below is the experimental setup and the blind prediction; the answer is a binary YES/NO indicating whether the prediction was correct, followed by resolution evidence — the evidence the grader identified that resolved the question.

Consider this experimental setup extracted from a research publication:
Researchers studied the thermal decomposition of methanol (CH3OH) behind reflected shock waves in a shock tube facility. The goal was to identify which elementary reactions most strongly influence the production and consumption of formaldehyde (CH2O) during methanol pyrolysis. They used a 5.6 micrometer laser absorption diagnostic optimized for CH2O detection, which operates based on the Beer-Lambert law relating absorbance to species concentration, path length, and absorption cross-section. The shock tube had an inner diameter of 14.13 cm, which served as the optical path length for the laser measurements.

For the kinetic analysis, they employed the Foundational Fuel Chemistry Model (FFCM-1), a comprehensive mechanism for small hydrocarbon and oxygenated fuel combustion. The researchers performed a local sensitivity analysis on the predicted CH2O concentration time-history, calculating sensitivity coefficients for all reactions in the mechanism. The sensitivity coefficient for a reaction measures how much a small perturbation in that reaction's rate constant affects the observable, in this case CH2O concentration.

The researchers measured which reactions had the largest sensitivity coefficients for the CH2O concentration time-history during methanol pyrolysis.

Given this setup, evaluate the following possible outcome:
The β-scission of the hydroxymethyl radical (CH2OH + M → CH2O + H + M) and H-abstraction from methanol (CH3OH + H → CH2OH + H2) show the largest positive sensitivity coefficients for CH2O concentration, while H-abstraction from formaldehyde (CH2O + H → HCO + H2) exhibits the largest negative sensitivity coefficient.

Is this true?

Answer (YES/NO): NO